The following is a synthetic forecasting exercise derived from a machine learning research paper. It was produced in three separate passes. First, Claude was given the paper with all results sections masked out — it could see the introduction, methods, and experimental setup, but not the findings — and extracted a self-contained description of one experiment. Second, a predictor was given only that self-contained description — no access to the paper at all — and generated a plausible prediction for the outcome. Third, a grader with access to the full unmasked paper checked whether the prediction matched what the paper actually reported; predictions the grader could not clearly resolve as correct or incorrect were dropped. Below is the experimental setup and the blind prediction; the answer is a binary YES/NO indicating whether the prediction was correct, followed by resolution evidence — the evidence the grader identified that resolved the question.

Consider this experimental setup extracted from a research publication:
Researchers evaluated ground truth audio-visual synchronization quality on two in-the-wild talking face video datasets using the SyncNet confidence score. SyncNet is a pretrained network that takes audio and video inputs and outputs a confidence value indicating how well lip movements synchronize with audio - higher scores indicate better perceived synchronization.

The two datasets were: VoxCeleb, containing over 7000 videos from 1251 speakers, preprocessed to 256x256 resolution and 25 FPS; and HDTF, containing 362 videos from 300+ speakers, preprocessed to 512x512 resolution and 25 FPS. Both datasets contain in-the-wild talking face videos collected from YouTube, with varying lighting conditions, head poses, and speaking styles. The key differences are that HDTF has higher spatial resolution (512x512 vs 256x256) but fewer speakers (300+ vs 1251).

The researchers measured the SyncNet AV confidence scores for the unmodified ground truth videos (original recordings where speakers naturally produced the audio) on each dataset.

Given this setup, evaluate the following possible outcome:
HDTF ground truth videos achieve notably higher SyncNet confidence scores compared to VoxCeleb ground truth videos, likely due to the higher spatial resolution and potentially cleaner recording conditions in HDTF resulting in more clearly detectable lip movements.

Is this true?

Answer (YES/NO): NO